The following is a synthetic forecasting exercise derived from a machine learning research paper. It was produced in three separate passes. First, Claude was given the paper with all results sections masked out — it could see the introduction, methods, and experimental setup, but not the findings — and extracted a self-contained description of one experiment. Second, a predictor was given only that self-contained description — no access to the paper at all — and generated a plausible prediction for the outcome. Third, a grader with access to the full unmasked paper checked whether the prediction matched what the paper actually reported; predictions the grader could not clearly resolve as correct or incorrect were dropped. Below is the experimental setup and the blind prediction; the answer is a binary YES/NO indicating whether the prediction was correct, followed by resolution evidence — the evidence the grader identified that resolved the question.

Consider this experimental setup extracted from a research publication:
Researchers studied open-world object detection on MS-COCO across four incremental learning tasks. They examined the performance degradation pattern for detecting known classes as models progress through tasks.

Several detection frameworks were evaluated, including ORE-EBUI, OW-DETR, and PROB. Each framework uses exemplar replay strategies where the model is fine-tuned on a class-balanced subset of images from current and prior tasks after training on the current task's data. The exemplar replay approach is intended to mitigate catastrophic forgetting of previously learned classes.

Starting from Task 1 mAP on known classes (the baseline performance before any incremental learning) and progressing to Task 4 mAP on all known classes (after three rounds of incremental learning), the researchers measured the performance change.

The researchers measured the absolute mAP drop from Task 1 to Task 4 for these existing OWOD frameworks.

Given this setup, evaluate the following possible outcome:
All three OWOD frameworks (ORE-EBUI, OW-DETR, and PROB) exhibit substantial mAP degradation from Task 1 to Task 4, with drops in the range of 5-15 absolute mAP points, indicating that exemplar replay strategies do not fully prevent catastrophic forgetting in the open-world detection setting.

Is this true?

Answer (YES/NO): NO